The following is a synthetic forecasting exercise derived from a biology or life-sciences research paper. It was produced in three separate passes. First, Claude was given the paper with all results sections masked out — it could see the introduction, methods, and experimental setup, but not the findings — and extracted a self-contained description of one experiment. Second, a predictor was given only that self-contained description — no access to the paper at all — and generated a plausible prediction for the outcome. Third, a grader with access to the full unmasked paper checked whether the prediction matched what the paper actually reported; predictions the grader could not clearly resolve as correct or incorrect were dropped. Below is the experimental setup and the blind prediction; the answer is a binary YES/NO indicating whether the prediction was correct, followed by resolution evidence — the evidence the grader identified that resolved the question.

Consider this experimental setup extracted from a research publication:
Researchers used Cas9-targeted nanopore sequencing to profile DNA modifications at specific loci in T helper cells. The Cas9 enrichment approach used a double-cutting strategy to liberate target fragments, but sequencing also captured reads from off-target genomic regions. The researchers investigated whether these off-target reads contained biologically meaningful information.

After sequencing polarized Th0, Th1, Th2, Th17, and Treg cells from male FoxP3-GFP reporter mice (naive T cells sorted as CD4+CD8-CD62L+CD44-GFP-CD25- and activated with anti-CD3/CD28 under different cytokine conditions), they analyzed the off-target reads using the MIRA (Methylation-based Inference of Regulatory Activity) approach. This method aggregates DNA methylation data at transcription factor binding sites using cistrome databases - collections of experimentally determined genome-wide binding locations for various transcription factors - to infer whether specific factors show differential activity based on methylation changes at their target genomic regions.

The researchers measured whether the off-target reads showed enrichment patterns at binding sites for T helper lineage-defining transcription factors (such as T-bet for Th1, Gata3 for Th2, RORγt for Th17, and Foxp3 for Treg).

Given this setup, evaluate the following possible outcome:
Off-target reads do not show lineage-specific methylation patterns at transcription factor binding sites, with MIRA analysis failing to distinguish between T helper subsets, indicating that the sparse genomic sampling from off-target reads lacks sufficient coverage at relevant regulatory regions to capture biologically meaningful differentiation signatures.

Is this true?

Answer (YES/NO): NO